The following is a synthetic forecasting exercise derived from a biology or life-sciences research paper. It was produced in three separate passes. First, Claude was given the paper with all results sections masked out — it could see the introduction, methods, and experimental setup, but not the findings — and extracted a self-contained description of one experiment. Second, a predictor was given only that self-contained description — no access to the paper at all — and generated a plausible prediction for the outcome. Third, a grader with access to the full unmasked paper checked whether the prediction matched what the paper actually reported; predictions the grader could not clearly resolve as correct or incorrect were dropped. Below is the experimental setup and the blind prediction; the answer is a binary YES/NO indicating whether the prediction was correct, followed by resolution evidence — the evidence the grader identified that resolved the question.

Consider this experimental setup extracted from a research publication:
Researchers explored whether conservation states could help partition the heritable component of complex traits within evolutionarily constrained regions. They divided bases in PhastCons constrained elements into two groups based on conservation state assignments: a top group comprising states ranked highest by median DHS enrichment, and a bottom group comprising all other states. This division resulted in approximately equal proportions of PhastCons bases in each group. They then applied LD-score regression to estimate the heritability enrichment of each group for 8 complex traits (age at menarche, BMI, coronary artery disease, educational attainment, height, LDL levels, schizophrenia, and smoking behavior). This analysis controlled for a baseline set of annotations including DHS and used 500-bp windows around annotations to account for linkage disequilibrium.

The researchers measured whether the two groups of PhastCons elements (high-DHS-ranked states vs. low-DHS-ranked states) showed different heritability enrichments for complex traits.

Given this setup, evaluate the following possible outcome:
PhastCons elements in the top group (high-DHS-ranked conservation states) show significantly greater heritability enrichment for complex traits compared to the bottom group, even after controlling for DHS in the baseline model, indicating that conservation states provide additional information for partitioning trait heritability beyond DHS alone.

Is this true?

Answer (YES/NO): YES